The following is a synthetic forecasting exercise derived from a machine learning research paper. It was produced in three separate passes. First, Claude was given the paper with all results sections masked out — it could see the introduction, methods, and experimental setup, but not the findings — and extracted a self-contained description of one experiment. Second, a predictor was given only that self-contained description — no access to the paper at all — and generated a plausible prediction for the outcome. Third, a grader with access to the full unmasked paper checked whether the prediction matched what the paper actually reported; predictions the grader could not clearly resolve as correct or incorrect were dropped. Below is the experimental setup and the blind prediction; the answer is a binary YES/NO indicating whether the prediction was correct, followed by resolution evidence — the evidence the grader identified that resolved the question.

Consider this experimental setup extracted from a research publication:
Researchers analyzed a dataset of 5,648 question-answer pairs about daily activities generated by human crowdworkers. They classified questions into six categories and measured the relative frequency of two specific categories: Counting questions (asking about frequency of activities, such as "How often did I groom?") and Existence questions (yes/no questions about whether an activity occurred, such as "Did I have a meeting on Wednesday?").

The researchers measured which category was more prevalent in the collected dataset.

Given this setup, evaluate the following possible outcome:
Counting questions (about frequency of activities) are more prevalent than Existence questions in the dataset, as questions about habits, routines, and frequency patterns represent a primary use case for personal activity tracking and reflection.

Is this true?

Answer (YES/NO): YES